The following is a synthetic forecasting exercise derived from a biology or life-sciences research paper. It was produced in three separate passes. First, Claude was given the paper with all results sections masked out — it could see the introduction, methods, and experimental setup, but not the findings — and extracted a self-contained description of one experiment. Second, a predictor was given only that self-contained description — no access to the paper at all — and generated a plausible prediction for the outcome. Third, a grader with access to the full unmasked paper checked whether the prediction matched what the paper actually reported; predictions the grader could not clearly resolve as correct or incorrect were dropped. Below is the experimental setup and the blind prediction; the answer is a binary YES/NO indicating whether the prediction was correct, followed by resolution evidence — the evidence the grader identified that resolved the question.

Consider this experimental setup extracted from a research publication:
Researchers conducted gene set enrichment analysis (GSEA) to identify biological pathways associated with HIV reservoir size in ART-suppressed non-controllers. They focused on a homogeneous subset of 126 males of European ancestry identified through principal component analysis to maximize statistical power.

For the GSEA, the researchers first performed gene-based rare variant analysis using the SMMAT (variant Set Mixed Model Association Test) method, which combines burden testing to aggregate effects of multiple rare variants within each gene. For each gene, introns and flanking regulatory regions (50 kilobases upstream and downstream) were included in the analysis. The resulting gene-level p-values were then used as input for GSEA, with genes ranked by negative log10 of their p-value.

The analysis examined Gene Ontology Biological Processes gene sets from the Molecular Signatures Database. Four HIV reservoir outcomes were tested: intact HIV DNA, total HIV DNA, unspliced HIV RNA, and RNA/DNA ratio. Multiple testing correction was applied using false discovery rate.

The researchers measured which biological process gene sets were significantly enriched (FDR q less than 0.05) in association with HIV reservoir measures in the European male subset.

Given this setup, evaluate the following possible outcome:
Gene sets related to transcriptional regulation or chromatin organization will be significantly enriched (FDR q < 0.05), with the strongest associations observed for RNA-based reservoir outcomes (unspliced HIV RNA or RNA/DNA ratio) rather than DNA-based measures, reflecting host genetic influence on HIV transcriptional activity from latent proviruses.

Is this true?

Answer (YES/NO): NO